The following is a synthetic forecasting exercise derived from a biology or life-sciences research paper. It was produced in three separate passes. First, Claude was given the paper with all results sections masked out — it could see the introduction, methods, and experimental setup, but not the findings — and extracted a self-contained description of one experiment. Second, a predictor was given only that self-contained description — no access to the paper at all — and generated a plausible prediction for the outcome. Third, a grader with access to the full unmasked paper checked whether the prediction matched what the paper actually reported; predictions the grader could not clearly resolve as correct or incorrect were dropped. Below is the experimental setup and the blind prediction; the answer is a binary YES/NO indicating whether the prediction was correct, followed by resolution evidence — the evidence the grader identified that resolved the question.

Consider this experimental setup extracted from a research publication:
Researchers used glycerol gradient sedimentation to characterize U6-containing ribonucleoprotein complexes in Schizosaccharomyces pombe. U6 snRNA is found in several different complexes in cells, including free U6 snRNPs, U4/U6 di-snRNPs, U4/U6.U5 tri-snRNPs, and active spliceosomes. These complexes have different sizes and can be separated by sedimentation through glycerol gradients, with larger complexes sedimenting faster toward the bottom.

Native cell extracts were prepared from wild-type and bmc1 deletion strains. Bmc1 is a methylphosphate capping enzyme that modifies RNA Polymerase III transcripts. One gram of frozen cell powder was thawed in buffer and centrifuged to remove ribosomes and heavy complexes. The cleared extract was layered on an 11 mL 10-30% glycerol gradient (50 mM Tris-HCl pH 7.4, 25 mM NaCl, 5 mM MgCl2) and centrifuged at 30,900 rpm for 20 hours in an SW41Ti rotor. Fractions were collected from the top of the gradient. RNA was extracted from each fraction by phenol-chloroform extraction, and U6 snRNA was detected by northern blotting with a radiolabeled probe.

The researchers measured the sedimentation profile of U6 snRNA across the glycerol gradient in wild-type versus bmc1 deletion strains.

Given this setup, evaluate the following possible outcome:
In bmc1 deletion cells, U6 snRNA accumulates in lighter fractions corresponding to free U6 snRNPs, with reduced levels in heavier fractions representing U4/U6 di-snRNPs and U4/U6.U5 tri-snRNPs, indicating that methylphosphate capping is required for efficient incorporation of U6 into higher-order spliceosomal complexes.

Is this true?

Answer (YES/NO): NO